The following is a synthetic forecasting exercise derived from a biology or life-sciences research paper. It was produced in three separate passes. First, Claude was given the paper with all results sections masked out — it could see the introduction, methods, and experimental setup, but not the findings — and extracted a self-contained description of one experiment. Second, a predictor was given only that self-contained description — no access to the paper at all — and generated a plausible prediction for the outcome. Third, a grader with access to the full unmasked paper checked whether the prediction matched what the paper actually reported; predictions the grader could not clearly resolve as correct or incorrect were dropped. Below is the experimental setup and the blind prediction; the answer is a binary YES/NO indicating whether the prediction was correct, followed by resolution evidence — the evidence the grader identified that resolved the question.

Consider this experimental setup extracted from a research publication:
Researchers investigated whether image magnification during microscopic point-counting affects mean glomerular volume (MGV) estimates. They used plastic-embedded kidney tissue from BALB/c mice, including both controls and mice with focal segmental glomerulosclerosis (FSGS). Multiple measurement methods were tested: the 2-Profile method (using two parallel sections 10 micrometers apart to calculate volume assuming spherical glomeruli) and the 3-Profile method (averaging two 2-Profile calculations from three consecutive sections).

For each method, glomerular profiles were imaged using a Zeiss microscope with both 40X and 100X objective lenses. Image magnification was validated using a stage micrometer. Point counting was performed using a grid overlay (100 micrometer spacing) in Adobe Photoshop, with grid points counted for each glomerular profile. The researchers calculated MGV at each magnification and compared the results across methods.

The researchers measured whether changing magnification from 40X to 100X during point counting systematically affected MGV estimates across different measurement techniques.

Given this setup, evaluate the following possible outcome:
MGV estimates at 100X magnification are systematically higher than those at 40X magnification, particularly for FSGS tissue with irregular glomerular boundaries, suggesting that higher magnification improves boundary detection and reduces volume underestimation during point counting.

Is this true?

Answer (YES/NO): NO